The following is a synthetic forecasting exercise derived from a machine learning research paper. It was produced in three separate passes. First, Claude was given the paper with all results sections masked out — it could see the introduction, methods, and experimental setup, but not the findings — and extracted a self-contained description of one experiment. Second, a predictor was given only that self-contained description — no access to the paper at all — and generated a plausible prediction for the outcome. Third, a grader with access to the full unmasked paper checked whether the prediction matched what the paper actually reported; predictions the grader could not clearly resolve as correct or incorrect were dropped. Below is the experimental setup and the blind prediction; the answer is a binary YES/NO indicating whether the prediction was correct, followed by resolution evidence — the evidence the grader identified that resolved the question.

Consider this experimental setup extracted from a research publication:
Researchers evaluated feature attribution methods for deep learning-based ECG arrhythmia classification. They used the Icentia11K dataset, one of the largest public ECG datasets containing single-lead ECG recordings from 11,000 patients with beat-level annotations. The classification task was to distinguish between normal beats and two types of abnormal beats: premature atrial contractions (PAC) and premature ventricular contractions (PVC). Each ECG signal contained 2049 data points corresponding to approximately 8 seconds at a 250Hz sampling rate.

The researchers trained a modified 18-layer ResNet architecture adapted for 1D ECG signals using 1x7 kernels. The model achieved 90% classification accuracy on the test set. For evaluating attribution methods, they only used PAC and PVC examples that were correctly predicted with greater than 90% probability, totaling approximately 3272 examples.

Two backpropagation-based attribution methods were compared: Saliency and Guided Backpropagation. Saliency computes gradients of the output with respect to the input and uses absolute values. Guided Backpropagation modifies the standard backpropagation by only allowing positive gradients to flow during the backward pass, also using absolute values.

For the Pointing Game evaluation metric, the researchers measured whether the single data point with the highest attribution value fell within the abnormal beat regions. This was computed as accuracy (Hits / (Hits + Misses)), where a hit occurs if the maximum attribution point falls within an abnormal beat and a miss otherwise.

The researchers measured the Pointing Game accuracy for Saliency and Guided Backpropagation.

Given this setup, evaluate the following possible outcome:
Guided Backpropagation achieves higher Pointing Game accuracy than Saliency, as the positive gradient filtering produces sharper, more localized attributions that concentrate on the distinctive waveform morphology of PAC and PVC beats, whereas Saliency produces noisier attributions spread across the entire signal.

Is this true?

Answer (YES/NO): NO